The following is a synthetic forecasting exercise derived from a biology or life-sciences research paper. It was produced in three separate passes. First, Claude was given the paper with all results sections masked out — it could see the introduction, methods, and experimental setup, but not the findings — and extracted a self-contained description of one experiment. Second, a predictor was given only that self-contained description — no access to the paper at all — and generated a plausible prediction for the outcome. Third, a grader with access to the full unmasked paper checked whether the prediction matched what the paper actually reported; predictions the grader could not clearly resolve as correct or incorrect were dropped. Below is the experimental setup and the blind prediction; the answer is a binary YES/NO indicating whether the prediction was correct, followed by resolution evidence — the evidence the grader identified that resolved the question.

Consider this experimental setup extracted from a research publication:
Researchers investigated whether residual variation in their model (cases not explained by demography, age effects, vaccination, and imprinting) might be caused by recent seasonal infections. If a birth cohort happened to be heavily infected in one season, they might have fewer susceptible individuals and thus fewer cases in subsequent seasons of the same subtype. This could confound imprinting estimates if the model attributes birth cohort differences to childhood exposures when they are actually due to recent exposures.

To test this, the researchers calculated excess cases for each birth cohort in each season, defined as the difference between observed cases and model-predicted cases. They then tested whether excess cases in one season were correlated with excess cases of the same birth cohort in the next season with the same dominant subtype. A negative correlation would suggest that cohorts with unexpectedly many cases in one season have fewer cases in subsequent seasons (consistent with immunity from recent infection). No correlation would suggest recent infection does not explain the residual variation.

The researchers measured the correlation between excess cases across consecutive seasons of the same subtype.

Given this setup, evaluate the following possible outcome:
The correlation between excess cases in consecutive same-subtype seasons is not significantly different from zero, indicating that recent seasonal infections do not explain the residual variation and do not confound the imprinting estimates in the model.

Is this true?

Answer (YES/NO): NO